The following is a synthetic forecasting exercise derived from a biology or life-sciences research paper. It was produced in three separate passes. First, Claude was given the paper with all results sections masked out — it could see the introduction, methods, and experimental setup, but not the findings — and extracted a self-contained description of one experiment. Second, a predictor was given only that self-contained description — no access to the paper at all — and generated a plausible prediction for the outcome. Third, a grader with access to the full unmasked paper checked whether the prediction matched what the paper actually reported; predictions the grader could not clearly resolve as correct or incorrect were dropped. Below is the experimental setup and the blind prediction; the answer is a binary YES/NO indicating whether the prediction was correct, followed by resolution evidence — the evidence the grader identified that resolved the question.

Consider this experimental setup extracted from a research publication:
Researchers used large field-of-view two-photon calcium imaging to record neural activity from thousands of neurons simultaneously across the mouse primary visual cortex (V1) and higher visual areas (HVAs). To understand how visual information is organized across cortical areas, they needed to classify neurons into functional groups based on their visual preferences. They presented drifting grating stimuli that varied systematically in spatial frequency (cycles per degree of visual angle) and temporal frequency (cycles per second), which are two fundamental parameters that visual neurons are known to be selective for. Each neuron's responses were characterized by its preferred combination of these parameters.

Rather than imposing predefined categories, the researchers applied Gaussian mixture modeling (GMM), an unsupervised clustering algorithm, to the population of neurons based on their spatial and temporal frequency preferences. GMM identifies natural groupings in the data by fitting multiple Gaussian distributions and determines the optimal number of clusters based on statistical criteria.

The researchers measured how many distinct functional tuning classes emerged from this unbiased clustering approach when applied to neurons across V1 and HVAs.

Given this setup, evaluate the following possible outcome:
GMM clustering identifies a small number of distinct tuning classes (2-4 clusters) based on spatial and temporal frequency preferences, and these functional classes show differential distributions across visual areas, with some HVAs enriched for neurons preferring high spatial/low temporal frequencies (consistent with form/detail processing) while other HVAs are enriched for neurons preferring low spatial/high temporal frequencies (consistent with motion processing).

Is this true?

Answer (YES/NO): NO